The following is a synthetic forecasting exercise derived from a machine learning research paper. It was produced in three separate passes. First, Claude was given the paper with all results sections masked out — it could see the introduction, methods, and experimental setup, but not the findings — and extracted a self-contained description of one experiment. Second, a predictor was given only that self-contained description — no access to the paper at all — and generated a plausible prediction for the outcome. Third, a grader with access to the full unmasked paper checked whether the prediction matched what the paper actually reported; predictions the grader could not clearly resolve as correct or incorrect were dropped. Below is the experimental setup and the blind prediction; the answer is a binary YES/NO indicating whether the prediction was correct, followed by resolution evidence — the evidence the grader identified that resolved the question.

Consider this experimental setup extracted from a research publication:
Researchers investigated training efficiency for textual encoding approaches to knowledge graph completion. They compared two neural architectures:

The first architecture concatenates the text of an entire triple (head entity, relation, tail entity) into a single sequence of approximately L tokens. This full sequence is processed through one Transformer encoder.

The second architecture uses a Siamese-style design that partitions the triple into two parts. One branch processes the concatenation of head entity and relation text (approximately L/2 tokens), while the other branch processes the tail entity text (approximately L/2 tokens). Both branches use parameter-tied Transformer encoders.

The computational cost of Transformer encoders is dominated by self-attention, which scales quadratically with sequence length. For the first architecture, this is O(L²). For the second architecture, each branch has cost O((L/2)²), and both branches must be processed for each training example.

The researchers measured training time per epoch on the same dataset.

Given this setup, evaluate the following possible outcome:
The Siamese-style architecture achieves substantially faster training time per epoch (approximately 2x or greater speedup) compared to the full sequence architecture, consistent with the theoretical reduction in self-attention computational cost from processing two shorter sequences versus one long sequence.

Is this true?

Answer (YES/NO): YES